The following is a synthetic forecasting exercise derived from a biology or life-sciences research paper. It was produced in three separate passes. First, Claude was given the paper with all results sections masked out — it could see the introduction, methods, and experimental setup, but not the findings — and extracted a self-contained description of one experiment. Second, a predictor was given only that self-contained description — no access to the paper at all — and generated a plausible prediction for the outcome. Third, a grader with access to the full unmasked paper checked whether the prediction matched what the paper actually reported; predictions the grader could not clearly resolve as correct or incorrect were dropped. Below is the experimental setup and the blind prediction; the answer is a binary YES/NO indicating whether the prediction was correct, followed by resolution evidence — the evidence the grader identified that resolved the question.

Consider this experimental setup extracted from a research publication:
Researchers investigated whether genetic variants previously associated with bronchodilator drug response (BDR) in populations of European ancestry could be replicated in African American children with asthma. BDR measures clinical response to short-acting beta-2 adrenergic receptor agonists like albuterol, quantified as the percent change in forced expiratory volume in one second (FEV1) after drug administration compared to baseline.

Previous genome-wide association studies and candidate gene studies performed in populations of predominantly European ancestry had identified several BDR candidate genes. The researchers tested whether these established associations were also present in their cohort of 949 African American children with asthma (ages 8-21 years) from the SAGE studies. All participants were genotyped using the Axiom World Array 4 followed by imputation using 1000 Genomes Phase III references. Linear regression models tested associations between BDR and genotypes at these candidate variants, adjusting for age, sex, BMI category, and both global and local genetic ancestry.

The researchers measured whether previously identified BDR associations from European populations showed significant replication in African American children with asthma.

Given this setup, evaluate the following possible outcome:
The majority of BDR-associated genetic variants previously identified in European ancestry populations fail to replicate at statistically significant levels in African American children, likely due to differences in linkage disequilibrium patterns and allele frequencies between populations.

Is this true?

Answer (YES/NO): YES